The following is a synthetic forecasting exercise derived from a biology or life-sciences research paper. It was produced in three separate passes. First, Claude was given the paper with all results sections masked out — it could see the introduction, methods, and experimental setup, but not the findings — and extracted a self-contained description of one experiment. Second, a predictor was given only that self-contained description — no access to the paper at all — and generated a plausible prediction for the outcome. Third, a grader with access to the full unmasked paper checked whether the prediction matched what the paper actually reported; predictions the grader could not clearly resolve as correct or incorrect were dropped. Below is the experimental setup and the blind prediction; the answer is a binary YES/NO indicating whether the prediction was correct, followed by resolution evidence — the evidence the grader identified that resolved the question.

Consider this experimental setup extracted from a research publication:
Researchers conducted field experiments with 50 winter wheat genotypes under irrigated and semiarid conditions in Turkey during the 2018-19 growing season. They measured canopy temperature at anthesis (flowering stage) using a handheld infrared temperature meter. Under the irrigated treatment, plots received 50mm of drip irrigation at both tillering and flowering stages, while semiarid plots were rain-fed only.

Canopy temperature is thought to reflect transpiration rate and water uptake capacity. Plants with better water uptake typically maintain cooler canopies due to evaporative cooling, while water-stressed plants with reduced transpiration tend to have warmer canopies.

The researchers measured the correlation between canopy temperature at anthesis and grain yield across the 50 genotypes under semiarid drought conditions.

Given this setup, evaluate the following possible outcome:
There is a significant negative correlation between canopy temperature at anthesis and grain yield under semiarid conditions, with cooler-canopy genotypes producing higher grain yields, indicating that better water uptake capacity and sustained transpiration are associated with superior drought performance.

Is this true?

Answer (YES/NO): YES